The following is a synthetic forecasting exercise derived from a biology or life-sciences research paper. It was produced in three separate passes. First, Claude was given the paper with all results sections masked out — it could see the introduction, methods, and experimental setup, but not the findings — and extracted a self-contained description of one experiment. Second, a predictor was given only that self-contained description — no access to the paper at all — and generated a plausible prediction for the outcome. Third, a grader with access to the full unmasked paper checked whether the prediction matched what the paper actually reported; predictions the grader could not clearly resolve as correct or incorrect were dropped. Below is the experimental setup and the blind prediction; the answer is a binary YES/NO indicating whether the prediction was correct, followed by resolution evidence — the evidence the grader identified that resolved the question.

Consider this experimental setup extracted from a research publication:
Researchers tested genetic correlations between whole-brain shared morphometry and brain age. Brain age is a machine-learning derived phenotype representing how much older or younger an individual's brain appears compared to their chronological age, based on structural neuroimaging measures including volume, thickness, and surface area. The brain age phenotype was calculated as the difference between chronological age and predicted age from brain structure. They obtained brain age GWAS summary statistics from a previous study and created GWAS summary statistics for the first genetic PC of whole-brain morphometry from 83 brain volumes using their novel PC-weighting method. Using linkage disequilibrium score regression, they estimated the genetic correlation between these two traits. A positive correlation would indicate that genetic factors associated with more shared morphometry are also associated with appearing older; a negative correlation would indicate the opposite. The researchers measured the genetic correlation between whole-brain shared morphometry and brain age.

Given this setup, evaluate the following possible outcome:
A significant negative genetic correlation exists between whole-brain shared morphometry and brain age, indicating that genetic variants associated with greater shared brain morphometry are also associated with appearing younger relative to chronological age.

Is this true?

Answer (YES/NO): YES